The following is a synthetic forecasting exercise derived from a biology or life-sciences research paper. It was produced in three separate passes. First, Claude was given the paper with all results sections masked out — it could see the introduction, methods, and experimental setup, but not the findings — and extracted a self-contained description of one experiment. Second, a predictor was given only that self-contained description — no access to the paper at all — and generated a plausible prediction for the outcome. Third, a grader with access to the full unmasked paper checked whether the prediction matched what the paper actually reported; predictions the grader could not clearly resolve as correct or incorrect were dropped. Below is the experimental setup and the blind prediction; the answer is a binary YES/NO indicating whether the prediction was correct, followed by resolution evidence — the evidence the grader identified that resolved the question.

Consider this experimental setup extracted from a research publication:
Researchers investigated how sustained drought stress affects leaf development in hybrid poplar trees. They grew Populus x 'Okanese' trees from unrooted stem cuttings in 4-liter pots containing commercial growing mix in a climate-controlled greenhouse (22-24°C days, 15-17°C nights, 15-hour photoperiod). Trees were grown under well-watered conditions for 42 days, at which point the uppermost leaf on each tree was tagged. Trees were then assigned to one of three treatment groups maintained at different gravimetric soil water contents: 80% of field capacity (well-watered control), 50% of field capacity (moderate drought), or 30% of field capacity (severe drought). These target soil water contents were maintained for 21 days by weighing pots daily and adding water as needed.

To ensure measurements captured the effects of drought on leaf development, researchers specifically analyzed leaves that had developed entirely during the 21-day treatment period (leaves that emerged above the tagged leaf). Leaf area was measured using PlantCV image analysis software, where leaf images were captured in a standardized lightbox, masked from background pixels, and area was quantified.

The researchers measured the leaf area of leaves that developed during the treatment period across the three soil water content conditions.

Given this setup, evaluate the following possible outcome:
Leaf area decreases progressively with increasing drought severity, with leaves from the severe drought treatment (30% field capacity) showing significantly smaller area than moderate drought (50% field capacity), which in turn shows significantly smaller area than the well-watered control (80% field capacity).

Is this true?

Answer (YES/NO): NO